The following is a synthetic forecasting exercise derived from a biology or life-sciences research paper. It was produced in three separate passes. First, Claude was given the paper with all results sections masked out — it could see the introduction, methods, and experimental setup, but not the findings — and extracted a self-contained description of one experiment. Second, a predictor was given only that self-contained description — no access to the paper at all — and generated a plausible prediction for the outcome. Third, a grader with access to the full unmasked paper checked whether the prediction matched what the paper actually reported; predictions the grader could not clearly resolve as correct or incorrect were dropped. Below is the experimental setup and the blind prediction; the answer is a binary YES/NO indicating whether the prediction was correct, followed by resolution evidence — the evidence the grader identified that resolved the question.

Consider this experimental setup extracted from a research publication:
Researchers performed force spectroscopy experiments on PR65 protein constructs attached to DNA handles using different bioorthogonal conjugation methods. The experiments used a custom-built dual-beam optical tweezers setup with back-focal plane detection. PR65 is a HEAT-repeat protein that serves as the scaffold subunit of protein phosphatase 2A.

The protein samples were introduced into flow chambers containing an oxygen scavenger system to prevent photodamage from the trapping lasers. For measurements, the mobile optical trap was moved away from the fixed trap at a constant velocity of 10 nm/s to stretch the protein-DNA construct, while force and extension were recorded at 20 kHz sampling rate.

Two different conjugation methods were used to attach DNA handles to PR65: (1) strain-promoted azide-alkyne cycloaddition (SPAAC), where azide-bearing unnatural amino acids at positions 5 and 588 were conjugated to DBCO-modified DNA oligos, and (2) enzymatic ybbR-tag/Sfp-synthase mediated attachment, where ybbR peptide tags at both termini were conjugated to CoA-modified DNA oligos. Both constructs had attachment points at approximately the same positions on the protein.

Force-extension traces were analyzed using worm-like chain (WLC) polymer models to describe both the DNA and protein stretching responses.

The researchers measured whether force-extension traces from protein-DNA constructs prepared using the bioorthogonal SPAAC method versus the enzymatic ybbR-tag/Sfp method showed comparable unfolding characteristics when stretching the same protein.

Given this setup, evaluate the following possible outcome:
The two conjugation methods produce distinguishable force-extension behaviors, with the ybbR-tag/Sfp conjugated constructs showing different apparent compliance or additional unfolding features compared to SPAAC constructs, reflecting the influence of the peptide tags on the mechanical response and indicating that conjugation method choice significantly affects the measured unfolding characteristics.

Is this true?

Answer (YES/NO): NO